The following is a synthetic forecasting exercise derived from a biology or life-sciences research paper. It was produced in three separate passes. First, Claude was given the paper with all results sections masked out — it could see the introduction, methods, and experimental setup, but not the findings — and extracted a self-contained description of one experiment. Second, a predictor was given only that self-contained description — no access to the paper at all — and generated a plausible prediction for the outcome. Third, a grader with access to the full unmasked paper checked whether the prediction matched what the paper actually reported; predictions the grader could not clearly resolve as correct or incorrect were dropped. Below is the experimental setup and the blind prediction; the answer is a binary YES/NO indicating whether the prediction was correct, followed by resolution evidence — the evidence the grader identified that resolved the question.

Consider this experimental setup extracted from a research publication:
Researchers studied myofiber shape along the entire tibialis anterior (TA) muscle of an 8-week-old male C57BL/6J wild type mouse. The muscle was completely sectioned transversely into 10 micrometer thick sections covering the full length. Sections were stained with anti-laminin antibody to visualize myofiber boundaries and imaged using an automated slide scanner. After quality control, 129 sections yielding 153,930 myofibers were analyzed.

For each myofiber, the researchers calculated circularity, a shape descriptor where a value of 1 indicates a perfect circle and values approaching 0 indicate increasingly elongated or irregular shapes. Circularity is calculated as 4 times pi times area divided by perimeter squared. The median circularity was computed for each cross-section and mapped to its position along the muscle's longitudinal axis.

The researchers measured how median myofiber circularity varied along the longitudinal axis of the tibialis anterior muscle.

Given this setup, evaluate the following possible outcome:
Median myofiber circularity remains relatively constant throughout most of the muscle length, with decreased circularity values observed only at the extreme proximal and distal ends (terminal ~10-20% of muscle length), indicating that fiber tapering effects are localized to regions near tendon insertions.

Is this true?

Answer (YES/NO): NO